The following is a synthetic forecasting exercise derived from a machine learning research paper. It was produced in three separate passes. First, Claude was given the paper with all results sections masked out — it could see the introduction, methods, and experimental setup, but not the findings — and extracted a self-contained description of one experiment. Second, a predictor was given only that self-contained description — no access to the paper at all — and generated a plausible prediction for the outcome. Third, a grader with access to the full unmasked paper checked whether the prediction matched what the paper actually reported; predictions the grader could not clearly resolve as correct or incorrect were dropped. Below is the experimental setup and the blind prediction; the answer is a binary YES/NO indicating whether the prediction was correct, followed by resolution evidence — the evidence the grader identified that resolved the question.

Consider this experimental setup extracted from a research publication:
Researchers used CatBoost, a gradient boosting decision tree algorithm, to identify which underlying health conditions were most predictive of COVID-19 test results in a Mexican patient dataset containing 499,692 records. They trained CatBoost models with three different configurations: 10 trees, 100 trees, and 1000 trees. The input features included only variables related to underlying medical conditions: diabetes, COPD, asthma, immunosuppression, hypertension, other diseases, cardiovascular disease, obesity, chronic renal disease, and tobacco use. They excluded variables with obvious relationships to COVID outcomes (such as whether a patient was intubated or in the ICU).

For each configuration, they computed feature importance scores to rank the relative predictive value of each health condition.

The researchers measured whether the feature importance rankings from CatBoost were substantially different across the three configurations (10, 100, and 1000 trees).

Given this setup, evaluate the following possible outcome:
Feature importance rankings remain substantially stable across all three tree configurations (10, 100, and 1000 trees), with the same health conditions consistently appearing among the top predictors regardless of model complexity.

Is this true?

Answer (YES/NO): YES